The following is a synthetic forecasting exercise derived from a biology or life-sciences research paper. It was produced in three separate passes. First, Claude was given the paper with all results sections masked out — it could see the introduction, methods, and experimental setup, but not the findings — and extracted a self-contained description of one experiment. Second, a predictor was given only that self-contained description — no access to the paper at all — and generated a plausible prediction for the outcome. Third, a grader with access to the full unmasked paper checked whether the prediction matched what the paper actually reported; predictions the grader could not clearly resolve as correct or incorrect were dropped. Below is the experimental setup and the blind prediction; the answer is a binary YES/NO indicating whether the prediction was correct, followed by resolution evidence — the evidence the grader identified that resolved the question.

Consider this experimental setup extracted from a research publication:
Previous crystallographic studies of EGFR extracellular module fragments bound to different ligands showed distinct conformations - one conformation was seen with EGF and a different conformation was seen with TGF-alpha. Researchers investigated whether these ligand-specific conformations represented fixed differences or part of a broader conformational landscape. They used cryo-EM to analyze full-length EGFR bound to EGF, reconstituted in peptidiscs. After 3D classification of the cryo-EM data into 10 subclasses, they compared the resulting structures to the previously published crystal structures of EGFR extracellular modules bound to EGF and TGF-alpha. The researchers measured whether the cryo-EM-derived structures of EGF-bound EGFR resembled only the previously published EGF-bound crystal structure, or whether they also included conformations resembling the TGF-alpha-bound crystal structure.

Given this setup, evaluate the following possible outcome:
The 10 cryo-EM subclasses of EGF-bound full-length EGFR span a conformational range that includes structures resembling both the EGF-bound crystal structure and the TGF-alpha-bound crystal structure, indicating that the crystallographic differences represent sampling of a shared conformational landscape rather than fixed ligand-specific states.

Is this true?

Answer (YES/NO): YES